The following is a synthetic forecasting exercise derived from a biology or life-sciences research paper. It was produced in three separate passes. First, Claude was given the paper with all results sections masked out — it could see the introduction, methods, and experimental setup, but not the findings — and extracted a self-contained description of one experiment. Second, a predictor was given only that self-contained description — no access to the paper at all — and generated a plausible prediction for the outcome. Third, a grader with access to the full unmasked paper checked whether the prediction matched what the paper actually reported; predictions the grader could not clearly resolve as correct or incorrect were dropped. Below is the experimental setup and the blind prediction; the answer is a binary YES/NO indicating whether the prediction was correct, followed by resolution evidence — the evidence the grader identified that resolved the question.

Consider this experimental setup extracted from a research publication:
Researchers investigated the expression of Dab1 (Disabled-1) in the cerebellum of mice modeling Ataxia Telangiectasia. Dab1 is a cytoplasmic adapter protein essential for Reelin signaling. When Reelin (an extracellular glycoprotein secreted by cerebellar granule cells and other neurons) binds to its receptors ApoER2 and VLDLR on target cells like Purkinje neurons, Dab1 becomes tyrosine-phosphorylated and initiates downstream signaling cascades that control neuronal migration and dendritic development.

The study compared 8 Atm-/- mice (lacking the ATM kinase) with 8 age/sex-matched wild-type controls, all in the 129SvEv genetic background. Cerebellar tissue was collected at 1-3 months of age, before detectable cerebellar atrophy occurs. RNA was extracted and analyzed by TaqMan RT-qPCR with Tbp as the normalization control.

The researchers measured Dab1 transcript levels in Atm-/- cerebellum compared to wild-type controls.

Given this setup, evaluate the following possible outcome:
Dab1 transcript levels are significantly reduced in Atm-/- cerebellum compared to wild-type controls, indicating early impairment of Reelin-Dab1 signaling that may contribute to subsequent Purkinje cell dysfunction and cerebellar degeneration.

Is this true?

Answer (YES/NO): NO